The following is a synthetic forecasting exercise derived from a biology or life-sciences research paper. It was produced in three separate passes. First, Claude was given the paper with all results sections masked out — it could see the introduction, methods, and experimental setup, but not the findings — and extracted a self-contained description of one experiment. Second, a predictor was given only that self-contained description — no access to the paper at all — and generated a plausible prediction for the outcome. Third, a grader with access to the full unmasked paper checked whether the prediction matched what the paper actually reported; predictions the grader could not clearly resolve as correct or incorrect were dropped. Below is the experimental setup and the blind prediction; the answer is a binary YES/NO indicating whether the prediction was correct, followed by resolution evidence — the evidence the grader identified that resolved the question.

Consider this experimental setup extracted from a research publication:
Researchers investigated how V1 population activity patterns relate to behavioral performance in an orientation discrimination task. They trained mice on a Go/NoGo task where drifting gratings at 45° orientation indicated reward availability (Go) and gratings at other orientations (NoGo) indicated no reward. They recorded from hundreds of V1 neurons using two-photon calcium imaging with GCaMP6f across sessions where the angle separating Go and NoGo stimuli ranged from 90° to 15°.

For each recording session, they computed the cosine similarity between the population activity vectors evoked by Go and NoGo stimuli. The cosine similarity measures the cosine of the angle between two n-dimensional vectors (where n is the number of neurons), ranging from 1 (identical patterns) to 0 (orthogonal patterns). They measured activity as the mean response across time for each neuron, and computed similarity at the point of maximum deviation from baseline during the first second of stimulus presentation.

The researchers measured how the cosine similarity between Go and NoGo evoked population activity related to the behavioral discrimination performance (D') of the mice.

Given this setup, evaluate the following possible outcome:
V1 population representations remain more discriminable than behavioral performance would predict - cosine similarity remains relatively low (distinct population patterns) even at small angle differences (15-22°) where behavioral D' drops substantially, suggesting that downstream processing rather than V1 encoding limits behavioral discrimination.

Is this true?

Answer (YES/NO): NO